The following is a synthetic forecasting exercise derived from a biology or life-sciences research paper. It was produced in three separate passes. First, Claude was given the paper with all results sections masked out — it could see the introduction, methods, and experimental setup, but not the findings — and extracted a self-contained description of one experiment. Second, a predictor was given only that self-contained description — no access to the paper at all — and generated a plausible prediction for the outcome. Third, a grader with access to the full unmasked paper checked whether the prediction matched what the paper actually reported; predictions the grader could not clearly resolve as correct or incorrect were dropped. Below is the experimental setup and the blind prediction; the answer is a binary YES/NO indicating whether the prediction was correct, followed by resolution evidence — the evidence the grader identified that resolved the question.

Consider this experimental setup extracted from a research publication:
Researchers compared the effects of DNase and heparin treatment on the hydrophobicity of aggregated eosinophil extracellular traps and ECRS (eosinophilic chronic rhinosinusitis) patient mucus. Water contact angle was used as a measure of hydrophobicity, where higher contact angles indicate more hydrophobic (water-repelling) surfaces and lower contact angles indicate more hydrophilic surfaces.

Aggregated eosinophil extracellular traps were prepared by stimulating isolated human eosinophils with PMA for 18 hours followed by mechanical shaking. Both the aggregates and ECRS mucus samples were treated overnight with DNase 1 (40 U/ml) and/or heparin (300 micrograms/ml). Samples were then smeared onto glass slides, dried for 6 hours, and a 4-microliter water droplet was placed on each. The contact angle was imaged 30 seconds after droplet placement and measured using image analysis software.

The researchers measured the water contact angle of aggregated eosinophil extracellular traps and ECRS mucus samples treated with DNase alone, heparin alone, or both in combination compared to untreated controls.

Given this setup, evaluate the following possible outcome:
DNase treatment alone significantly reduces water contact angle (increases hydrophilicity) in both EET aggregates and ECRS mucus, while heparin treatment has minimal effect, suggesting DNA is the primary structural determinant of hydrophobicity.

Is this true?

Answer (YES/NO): NO